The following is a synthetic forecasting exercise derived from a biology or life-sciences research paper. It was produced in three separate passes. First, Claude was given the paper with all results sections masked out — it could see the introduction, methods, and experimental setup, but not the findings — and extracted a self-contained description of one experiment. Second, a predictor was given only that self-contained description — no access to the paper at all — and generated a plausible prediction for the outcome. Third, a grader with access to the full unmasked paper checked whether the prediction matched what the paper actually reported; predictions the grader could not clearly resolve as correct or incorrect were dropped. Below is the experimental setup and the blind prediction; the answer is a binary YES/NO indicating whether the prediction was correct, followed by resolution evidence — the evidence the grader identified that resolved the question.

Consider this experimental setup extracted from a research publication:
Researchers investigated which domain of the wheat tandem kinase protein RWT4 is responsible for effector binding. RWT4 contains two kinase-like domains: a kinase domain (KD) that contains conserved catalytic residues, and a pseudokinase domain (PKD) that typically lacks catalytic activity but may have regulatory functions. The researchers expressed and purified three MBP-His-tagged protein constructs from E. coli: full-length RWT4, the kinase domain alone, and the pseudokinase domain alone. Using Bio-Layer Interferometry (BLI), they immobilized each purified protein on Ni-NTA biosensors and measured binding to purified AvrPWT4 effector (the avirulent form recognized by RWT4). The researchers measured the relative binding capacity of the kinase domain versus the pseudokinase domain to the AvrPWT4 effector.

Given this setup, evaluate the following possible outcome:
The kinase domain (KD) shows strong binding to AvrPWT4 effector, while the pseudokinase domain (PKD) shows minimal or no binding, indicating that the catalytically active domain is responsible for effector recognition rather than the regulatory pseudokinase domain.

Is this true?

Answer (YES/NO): NO